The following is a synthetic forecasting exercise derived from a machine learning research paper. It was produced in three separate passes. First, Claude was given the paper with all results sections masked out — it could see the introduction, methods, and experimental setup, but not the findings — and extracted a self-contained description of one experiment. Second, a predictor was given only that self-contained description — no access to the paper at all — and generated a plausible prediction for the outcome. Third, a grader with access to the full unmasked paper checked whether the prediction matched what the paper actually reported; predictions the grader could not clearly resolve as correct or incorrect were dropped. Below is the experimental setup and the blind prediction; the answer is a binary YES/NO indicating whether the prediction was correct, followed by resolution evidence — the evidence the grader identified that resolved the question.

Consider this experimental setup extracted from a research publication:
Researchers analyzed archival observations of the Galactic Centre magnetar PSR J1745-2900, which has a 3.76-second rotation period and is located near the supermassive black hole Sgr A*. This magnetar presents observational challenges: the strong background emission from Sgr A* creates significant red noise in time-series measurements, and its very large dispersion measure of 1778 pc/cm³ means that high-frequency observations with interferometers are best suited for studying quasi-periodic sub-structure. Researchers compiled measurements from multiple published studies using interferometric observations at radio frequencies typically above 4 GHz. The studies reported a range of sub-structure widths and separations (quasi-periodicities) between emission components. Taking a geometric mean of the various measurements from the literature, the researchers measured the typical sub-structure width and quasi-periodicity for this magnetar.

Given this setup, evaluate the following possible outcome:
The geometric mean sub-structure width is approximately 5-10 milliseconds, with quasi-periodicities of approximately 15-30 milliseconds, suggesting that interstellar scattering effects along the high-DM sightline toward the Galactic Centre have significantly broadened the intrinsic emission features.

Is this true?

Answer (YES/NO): NO